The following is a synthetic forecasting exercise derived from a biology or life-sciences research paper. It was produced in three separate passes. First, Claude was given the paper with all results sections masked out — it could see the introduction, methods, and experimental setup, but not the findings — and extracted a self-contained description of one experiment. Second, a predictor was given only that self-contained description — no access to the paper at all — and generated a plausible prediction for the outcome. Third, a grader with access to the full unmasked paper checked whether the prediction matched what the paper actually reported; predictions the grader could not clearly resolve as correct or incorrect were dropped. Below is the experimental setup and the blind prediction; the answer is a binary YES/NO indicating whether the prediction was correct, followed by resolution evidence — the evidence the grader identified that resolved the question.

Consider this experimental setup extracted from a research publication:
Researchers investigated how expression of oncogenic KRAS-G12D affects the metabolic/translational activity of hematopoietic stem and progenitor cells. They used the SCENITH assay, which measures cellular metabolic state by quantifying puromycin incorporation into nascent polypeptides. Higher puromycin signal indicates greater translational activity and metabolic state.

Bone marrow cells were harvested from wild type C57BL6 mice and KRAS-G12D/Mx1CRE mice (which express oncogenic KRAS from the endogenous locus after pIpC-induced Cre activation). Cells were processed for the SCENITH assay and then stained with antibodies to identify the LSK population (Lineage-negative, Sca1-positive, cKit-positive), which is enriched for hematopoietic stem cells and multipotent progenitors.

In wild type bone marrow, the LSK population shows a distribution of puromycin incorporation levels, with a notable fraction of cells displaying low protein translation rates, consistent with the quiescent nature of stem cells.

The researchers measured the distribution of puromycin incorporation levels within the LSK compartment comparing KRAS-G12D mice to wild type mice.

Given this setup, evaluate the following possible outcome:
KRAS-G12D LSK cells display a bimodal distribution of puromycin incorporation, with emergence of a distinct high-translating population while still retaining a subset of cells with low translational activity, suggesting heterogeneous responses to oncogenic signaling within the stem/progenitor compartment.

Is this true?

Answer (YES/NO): NO